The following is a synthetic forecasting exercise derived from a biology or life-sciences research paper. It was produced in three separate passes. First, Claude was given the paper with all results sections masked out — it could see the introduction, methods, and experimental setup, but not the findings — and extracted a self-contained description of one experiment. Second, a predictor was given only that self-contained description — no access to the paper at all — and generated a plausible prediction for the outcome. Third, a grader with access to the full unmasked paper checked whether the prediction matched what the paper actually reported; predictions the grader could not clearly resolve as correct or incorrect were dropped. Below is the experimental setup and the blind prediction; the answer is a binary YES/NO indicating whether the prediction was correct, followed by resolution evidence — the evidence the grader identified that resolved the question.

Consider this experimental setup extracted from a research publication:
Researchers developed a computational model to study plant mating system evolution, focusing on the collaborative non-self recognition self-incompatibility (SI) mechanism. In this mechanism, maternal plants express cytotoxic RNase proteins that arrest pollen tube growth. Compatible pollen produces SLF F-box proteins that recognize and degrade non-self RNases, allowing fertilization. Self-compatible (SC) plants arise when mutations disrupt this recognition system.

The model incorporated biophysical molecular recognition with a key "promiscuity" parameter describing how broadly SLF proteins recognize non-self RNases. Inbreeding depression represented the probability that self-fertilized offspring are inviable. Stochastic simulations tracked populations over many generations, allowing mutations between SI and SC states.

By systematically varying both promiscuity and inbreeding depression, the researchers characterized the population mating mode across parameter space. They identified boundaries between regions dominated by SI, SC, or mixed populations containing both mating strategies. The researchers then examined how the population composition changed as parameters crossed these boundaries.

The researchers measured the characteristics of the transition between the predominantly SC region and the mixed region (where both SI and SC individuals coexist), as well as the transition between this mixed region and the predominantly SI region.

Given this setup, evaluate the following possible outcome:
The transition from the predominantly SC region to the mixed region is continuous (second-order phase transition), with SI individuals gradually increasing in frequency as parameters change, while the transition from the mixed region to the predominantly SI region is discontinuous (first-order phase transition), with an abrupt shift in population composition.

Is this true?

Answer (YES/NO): YES